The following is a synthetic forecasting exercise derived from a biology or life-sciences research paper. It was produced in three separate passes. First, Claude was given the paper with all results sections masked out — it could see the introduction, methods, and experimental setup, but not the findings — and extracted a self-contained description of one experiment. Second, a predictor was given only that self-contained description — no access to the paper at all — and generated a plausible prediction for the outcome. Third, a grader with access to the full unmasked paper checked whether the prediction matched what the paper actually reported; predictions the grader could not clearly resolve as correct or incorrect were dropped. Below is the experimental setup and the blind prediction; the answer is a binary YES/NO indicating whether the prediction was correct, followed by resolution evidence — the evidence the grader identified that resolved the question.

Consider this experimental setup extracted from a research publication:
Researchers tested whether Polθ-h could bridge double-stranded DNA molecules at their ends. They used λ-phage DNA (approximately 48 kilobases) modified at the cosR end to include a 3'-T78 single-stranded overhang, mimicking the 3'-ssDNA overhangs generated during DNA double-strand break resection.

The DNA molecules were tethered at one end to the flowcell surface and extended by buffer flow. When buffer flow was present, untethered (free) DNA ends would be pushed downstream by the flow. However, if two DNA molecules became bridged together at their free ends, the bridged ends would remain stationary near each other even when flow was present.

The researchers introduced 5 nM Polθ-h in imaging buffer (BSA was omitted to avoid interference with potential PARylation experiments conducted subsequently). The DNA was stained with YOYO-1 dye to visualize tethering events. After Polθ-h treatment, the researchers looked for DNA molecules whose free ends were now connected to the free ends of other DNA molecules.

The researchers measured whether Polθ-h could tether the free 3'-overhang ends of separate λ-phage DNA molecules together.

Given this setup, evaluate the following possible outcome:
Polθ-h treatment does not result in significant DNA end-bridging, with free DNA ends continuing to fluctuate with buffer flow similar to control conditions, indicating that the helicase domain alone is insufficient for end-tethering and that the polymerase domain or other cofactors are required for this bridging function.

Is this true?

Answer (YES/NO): NO